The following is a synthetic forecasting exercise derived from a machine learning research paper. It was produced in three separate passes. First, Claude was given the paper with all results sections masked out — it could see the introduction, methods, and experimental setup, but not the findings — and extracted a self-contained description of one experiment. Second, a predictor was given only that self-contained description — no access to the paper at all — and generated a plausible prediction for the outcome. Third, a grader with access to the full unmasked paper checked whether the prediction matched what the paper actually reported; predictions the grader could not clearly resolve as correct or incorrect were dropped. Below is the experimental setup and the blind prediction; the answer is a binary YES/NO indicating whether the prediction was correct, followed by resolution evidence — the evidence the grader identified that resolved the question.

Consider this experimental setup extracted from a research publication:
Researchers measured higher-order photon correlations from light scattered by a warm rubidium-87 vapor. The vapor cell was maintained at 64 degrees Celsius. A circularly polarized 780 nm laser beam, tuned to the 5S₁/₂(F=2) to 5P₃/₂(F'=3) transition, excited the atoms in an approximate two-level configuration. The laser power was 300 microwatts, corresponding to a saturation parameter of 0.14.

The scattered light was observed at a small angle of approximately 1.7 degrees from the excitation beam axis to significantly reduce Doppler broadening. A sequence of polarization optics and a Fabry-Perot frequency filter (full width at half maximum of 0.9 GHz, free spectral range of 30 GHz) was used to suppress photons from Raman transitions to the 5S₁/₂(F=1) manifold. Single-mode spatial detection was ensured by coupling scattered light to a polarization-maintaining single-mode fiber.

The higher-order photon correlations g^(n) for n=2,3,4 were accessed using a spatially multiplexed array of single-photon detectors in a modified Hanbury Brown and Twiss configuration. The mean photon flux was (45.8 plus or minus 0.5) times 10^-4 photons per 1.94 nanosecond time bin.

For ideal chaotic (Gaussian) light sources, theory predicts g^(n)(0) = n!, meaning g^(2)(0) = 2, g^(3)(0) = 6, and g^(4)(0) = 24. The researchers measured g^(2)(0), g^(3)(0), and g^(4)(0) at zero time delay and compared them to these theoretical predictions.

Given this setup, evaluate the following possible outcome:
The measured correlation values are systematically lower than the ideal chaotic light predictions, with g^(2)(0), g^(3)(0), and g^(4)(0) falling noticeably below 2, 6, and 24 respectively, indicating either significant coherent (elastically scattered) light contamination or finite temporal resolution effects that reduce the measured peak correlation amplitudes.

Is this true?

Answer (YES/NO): NO